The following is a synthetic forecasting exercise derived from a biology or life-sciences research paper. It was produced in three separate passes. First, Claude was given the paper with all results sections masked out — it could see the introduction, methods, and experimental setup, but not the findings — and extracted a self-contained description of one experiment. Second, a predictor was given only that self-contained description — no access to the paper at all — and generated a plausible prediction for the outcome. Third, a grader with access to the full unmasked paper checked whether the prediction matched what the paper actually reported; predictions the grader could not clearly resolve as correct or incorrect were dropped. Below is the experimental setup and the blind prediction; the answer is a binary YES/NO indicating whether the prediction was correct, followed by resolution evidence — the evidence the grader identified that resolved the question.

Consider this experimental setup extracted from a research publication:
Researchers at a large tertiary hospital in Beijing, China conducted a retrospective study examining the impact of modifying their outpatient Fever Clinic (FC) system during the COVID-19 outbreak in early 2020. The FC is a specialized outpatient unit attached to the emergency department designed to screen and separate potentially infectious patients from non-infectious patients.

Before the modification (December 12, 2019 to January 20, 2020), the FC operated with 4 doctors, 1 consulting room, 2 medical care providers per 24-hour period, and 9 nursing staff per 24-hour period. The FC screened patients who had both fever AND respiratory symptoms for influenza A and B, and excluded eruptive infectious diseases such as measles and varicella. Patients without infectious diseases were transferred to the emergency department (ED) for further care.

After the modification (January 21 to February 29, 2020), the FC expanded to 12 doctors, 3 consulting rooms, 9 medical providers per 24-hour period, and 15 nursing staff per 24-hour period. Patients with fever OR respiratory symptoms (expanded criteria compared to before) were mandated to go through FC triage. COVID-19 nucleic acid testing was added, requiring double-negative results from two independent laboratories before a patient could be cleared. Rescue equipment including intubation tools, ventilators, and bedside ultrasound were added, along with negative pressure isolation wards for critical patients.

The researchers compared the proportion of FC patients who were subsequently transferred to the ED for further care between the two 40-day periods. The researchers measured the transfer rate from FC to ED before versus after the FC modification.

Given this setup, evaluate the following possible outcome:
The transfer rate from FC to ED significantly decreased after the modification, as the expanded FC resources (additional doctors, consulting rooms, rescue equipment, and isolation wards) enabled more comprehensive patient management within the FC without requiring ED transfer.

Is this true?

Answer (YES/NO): YES